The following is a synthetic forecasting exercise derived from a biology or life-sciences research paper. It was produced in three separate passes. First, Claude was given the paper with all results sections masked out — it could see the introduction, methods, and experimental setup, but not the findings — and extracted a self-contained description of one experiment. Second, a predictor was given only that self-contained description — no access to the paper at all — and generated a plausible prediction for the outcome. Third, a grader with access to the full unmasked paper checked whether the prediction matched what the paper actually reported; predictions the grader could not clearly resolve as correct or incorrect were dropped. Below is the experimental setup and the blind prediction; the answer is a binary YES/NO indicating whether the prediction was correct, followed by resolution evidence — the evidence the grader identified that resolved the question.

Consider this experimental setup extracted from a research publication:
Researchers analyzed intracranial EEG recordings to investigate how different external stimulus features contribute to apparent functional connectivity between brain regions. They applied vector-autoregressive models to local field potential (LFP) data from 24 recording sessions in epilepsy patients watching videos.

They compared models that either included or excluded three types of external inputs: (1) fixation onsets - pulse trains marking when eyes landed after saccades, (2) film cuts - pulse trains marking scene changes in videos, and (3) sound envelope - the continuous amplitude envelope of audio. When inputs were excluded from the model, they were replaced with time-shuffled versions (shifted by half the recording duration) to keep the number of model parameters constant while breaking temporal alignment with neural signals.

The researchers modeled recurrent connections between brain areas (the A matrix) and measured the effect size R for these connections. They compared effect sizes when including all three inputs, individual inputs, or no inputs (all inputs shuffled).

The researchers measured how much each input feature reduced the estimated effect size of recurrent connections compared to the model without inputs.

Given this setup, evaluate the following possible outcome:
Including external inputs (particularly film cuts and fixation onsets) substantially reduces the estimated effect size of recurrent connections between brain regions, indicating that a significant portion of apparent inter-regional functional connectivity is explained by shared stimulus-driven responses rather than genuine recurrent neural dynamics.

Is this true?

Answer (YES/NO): NO